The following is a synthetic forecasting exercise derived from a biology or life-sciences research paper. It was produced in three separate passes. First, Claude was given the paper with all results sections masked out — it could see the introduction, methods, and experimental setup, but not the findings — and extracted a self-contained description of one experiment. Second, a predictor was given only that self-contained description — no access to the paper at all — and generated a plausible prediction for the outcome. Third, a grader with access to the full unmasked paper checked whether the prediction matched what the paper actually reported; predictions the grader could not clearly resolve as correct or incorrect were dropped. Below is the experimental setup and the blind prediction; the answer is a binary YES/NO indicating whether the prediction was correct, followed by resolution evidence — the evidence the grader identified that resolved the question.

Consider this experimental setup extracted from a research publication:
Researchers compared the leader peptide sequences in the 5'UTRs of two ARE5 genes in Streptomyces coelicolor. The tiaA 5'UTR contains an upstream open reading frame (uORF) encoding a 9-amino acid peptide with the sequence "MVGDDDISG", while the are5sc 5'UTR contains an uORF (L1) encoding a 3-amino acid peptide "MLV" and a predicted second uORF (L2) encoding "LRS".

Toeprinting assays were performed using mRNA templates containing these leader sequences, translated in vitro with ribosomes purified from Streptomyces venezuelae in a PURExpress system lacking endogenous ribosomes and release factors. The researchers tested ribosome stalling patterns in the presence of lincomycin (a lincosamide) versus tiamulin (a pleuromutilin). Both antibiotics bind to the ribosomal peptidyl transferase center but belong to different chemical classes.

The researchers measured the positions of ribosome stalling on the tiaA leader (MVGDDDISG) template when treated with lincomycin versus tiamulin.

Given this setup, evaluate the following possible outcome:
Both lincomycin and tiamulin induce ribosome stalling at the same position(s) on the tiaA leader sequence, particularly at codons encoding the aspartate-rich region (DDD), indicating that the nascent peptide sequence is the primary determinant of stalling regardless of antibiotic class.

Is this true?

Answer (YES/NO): NO